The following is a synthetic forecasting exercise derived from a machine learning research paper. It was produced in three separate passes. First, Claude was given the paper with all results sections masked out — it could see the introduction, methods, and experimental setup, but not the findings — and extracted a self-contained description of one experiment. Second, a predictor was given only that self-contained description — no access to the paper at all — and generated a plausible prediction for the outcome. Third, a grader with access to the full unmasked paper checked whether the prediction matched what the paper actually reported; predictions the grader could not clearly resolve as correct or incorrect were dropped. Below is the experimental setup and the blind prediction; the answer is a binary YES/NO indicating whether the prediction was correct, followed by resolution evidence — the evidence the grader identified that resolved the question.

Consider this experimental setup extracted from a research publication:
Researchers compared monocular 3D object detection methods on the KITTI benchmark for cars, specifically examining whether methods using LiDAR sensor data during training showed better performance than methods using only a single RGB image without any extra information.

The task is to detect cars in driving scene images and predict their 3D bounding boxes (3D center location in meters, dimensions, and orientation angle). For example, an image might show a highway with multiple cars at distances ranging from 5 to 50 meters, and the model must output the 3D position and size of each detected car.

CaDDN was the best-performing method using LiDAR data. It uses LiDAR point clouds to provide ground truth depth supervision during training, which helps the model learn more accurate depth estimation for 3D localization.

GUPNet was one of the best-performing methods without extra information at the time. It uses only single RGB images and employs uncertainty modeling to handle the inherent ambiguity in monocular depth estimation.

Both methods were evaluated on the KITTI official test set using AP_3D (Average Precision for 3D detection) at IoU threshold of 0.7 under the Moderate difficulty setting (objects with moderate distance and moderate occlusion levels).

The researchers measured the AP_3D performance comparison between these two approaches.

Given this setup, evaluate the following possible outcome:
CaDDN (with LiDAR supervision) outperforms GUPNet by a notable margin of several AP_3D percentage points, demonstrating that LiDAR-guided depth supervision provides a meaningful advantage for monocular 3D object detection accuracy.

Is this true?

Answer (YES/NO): NO